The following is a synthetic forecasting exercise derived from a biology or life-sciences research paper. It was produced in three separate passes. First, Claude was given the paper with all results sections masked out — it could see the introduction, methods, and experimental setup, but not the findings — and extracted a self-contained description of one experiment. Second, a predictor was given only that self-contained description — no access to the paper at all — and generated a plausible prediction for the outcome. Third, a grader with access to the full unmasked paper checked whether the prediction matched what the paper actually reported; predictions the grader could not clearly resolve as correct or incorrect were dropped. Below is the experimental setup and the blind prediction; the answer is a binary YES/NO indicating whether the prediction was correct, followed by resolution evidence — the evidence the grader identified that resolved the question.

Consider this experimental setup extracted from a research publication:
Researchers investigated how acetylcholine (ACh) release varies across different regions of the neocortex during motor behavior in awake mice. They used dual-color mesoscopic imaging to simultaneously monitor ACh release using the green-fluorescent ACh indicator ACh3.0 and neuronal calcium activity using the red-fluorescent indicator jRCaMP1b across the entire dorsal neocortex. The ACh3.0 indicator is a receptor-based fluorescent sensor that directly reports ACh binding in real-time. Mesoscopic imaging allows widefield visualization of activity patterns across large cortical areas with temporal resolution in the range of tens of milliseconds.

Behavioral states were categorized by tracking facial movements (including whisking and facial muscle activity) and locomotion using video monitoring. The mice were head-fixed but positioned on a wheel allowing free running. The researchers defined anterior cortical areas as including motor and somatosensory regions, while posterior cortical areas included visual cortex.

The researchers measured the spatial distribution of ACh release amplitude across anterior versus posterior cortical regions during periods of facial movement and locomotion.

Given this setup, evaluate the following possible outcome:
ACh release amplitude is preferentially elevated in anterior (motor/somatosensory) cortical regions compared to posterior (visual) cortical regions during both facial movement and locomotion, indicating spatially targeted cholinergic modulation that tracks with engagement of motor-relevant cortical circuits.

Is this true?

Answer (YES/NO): YES